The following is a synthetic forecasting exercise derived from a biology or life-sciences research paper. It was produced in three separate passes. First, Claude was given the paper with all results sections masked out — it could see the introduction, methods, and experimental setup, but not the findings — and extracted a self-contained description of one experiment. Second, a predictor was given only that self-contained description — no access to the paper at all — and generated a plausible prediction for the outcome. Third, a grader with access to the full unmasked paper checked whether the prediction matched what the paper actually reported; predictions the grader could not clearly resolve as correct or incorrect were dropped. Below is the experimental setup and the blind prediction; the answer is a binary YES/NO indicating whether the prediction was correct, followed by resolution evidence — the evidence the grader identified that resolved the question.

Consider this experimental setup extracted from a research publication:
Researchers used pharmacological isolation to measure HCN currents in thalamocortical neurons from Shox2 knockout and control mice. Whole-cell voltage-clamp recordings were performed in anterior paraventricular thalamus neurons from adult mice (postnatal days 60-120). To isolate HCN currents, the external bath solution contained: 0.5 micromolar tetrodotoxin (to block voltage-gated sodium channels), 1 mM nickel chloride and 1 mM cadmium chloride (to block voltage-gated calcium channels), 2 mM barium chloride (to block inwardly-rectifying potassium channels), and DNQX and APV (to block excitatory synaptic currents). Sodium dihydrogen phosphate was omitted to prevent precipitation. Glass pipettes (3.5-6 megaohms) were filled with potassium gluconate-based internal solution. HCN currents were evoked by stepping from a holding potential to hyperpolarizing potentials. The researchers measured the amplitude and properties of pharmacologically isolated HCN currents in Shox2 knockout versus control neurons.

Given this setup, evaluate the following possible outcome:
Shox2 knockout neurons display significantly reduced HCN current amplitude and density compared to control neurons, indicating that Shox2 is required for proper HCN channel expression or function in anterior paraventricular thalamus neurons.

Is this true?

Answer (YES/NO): YES